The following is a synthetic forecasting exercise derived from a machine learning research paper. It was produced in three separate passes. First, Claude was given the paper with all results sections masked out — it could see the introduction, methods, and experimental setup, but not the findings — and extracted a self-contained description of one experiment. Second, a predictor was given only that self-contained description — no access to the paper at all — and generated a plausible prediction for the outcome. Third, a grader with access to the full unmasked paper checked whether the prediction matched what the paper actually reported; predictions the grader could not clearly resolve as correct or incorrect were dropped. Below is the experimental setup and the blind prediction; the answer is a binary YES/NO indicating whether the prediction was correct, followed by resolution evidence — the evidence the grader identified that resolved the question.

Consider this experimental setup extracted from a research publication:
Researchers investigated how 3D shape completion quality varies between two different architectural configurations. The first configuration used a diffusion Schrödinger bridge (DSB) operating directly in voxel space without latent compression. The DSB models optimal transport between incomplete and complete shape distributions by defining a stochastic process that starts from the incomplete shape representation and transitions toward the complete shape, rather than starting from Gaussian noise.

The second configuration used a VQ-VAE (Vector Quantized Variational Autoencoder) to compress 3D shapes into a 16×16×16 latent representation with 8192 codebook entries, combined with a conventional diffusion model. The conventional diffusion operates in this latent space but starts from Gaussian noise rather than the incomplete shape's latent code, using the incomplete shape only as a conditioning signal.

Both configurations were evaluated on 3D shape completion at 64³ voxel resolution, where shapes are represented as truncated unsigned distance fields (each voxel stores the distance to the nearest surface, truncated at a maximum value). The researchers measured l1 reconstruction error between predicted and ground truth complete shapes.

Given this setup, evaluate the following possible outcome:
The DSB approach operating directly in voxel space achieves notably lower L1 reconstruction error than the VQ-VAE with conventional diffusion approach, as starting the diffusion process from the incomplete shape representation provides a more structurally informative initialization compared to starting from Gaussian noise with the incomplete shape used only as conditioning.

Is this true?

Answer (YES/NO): NO